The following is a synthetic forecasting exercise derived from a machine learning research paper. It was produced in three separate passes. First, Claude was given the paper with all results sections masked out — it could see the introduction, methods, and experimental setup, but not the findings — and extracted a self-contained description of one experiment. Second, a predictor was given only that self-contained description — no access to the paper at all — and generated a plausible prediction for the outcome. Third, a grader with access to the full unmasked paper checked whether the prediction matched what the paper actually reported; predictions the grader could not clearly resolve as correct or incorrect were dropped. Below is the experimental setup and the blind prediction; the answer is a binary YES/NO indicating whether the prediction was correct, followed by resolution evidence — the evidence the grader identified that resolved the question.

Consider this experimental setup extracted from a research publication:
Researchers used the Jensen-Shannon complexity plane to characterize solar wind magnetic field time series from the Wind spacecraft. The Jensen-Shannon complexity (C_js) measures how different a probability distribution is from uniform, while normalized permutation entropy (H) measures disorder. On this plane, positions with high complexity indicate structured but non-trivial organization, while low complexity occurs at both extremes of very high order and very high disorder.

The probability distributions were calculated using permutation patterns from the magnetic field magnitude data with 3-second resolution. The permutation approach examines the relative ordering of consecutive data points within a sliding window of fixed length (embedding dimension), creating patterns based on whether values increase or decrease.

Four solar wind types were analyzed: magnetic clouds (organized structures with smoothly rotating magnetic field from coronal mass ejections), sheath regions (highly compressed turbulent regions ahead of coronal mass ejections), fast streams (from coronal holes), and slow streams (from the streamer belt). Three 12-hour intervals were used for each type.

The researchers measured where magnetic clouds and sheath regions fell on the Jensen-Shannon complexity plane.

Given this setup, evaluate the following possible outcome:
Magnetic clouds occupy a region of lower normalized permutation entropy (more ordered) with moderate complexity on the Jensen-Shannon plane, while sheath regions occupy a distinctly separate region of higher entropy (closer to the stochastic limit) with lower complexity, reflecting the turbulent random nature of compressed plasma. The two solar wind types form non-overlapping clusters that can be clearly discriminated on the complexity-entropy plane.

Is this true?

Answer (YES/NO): NO